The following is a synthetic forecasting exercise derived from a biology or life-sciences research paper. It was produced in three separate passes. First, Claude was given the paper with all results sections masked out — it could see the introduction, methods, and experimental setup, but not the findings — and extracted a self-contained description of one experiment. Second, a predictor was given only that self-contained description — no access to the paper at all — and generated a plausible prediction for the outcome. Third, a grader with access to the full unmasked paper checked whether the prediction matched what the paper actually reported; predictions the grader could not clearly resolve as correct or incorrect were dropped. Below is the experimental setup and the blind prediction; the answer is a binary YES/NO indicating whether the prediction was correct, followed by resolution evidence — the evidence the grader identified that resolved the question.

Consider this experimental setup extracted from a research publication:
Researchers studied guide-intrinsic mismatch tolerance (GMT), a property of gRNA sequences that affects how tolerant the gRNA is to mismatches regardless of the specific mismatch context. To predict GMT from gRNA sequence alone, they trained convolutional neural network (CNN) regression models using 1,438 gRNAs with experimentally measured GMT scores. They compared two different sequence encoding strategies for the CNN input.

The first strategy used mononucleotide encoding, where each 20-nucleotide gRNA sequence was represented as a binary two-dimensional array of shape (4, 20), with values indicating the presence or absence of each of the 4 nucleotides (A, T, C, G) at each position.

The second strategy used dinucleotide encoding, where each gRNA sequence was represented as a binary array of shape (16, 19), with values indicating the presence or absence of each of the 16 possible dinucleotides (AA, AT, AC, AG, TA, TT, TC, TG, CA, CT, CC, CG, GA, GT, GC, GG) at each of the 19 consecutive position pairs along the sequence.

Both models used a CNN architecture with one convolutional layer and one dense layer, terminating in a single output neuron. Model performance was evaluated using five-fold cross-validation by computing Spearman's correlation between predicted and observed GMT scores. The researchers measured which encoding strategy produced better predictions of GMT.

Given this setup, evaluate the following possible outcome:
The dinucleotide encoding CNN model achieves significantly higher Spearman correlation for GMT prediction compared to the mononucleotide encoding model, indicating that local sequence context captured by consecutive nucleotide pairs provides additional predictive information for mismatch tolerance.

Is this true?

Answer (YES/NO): YES